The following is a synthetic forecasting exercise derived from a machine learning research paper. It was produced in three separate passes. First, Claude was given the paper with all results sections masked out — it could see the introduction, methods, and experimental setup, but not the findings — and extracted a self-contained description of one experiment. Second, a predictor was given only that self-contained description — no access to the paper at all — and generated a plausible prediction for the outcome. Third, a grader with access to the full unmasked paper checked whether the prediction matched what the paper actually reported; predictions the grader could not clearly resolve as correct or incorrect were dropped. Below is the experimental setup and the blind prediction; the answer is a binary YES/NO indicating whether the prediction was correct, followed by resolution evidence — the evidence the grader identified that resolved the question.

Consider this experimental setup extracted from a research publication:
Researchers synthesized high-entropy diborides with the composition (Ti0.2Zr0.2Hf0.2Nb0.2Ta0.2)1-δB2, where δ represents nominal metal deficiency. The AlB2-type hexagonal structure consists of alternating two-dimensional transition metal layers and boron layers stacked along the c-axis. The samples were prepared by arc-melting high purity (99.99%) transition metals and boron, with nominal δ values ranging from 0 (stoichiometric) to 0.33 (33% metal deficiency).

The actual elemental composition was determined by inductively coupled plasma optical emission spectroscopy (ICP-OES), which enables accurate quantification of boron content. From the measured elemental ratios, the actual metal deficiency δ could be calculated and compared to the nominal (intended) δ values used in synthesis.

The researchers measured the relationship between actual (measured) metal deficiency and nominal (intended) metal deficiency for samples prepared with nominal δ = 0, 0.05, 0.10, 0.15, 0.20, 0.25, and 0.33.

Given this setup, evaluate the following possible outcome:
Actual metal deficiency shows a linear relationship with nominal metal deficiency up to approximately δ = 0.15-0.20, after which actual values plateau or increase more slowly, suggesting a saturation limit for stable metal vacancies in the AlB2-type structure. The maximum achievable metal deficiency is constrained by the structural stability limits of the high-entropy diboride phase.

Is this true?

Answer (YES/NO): NO